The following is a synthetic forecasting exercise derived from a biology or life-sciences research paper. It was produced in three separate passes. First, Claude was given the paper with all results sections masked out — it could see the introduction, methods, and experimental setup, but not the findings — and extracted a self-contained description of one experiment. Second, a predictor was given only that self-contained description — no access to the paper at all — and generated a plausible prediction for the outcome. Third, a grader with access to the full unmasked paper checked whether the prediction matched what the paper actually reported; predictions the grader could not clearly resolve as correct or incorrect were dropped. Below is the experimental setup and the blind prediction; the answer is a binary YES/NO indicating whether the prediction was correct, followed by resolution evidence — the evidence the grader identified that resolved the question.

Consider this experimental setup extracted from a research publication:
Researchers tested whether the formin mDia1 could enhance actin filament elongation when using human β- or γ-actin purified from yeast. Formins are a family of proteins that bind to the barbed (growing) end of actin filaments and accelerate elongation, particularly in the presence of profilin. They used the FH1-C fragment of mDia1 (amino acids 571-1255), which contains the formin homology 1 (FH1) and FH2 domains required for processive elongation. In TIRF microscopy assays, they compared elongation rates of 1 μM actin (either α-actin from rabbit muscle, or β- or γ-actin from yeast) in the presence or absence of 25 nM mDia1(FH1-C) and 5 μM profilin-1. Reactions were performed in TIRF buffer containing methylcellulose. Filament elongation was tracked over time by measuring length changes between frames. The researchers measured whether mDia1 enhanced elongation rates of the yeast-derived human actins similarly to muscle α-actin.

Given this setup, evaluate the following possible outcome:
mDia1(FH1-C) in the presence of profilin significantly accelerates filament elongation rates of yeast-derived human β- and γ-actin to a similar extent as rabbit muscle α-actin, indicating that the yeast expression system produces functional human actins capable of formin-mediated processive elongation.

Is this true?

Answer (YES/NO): YES